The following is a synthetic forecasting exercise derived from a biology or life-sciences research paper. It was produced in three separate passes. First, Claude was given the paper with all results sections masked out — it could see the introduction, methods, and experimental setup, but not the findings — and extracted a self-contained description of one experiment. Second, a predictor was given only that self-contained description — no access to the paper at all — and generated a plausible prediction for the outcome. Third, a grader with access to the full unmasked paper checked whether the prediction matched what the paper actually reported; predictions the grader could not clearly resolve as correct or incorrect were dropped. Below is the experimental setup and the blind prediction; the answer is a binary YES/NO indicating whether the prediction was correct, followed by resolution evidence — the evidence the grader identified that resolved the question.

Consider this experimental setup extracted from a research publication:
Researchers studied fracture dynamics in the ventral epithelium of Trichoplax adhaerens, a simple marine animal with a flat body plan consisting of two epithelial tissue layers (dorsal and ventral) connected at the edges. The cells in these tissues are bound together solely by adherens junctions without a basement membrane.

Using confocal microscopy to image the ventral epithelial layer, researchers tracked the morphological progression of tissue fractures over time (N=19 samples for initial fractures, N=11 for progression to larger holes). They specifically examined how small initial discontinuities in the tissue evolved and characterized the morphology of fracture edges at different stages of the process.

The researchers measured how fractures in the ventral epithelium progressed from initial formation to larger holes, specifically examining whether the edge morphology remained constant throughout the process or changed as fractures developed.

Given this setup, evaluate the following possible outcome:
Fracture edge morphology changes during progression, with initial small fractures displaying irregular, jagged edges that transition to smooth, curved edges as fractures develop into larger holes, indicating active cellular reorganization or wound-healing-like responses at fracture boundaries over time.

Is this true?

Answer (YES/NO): YES